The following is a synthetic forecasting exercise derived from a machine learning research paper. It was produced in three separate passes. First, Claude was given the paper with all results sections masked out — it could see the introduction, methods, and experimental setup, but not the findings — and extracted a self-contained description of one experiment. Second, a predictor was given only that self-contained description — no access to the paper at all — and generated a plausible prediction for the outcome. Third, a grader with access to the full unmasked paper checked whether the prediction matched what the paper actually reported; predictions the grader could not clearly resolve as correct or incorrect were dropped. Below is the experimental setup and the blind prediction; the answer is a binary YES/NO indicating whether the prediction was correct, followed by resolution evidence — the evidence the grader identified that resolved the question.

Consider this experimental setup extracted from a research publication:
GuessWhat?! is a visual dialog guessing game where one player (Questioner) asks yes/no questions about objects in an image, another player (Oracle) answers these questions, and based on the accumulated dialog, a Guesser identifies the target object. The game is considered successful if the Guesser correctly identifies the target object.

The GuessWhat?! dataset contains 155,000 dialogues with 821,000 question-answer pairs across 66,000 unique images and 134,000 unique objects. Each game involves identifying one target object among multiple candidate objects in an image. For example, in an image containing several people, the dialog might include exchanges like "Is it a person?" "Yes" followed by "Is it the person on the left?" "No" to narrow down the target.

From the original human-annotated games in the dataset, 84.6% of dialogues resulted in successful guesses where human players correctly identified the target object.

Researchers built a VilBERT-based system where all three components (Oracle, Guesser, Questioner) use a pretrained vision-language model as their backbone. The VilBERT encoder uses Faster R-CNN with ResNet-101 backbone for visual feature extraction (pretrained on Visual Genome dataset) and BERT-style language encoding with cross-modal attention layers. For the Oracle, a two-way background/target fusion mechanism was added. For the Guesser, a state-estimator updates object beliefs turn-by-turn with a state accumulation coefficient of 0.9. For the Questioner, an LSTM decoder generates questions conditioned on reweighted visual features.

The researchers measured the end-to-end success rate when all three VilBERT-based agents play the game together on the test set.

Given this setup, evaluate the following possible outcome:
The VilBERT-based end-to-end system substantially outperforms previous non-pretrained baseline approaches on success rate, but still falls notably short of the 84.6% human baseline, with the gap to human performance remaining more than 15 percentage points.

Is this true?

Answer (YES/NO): YES